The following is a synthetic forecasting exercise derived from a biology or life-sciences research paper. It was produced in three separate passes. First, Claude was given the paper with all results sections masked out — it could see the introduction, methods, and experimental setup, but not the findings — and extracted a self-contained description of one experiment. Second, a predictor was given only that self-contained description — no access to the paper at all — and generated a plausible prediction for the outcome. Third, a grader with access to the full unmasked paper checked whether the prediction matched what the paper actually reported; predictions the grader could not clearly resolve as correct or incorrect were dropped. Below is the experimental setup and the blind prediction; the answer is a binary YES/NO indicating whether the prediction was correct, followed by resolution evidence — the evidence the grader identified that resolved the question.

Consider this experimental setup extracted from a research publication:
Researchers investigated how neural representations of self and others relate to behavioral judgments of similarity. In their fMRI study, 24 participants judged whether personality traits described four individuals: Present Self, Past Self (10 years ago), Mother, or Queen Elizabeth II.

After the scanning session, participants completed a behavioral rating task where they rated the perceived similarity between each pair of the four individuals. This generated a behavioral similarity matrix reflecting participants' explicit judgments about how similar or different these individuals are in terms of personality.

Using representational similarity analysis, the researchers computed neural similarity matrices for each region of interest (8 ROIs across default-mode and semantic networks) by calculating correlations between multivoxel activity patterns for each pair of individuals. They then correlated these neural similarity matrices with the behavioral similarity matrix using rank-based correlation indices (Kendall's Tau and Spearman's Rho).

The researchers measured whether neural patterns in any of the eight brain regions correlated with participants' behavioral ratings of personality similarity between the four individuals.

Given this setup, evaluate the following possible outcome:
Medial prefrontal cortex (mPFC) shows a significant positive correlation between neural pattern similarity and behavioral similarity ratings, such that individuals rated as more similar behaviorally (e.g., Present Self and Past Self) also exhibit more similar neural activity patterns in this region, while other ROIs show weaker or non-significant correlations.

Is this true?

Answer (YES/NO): NO